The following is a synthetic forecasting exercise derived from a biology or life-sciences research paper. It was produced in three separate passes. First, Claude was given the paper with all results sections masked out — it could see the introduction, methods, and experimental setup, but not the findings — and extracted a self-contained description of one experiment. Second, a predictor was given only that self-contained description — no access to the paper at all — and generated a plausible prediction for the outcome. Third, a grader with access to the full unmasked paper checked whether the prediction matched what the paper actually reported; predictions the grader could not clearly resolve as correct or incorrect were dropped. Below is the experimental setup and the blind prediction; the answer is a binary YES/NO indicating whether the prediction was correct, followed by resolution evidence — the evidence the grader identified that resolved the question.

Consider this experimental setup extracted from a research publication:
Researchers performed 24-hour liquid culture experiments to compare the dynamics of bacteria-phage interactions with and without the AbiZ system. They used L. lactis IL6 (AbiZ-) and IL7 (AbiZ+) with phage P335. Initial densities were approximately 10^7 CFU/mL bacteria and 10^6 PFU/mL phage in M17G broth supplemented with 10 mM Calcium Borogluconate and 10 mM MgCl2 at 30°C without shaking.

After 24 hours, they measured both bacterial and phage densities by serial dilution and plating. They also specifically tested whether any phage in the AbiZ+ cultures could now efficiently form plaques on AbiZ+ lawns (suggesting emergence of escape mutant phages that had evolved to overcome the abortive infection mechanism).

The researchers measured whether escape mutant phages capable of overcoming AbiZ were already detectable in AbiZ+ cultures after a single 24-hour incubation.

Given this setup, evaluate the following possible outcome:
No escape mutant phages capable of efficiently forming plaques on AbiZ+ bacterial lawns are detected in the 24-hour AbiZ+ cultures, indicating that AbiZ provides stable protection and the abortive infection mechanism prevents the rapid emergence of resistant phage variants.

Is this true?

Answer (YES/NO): NO